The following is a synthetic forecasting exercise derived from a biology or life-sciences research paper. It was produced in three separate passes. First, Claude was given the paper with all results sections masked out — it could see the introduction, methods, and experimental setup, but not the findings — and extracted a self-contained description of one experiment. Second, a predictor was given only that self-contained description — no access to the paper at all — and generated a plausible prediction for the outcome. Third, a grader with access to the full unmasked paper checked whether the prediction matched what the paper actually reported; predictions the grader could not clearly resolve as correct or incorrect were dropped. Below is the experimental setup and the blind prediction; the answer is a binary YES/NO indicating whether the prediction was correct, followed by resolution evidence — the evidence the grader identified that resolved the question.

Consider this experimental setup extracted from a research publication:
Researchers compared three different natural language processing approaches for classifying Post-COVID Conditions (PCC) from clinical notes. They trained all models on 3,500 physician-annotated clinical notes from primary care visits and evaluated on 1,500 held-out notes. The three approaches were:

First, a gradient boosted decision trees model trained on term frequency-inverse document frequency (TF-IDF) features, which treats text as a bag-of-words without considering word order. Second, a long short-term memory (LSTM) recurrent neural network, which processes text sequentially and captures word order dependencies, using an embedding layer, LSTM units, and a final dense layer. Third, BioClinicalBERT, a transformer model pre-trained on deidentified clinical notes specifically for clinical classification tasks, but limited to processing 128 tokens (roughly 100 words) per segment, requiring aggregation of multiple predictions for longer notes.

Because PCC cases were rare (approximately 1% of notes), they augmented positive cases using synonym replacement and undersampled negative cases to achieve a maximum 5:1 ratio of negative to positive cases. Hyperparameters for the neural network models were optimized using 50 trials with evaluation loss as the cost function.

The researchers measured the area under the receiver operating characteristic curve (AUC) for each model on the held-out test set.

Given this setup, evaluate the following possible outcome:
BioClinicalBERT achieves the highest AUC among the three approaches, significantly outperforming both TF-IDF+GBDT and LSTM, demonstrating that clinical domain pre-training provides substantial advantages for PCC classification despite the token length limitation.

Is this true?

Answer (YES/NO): NO